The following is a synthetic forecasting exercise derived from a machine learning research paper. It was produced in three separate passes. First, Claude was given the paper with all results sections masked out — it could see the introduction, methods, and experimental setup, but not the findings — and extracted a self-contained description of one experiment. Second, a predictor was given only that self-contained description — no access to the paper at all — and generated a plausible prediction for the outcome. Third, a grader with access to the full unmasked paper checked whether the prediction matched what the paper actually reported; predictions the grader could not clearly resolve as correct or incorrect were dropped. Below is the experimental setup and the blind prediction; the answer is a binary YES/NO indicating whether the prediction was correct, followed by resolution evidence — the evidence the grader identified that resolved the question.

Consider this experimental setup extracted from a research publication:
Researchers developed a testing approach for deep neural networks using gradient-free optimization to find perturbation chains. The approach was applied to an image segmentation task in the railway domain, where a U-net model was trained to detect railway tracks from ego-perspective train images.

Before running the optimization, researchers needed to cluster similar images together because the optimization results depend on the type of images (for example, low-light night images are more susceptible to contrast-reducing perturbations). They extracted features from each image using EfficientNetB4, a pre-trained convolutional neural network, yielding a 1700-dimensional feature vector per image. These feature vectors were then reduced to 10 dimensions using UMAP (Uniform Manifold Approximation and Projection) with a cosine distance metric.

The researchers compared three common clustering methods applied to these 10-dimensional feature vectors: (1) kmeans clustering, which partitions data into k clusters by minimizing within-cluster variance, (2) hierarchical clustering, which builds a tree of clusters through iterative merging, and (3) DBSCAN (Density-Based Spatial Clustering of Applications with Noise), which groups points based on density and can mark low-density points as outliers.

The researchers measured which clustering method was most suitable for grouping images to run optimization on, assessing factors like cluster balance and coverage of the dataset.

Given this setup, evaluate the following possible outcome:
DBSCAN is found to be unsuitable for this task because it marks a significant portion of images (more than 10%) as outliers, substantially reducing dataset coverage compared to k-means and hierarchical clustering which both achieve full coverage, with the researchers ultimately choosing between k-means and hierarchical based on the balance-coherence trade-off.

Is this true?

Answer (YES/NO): NO